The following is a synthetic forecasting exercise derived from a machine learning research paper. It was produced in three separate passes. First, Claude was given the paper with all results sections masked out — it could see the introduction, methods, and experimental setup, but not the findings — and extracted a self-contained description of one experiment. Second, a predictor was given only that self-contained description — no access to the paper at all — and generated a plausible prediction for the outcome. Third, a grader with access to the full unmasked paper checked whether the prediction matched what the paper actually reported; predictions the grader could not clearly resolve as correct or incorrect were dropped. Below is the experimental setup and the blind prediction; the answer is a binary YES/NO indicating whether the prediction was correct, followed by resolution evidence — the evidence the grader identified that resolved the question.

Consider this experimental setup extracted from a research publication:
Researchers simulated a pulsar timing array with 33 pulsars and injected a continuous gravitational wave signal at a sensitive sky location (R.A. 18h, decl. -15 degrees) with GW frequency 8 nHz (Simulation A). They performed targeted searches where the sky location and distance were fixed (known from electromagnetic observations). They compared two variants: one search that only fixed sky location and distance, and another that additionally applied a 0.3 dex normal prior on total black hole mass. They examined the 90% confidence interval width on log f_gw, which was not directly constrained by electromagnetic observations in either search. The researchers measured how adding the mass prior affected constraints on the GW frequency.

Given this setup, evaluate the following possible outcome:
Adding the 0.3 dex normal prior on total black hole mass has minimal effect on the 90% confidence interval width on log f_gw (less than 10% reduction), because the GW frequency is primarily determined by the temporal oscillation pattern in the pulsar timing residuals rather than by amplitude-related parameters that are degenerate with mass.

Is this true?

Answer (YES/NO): NO